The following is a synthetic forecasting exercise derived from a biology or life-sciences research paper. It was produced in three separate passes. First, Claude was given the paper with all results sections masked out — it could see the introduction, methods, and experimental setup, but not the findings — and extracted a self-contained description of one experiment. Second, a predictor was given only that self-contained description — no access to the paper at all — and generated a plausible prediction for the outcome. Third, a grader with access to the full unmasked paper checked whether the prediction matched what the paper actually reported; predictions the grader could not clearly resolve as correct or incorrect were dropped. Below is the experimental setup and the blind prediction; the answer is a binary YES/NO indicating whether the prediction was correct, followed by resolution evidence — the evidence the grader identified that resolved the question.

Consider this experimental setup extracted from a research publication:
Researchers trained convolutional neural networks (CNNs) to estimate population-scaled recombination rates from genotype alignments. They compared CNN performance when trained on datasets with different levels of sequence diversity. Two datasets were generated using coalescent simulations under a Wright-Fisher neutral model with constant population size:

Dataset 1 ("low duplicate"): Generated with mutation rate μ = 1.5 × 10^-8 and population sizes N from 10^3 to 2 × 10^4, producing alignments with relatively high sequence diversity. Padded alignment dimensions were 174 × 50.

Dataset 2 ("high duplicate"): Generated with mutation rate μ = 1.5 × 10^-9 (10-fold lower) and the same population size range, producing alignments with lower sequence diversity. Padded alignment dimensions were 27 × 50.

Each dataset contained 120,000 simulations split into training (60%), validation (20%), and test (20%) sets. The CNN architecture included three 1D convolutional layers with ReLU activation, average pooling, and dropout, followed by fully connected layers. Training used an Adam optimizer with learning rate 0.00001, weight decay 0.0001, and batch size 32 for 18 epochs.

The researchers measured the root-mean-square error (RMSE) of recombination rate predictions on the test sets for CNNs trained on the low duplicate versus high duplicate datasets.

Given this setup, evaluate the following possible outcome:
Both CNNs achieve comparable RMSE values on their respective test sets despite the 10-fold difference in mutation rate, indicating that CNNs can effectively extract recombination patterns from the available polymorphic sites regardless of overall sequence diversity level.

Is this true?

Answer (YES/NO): NO